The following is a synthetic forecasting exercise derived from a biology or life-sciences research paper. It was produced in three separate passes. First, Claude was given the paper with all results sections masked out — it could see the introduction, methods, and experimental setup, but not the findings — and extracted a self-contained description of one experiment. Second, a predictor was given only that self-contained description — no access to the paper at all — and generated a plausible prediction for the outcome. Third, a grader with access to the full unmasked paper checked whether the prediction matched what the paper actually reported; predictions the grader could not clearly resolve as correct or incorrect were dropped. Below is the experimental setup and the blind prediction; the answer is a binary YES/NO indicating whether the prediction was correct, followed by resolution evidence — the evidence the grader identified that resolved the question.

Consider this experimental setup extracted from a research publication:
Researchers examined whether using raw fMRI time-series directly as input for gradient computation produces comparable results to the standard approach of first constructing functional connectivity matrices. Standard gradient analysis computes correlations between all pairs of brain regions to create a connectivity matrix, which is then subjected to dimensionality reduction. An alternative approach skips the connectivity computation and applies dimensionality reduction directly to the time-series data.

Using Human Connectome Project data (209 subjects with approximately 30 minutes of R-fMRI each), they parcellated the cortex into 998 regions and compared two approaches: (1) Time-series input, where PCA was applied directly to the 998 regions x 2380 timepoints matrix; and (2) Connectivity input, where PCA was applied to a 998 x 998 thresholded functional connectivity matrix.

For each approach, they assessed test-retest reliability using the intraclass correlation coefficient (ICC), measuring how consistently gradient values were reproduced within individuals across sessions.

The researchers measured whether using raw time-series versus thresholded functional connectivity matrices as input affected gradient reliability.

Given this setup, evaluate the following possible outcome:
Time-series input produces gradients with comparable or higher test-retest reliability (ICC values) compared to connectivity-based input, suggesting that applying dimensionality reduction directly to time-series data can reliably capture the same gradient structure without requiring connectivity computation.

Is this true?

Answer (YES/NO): NO